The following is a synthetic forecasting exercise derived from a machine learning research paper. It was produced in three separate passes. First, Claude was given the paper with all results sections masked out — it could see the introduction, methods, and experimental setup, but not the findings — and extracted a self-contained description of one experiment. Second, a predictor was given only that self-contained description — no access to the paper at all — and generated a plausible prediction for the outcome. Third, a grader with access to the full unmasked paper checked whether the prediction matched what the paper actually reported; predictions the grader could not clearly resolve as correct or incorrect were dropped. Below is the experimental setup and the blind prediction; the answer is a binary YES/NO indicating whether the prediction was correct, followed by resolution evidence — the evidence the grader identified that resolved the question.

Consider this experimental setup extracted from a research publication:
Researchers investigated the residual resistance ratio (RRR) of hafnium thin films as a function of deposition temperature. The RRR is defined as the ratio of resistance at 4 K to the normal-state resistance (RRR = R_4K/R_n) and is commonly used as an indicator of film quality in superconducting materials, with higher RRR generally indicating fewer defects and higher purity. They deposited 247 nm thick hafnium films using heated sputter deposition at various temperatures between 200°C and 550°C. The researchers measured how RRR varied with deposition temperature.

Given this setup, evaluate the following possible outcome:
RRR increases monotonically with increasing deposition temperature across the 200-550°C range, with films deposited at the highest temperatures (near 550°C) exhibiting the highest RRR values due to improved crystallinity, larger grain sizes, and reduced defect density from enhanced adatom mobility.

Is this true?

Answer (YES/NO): YES